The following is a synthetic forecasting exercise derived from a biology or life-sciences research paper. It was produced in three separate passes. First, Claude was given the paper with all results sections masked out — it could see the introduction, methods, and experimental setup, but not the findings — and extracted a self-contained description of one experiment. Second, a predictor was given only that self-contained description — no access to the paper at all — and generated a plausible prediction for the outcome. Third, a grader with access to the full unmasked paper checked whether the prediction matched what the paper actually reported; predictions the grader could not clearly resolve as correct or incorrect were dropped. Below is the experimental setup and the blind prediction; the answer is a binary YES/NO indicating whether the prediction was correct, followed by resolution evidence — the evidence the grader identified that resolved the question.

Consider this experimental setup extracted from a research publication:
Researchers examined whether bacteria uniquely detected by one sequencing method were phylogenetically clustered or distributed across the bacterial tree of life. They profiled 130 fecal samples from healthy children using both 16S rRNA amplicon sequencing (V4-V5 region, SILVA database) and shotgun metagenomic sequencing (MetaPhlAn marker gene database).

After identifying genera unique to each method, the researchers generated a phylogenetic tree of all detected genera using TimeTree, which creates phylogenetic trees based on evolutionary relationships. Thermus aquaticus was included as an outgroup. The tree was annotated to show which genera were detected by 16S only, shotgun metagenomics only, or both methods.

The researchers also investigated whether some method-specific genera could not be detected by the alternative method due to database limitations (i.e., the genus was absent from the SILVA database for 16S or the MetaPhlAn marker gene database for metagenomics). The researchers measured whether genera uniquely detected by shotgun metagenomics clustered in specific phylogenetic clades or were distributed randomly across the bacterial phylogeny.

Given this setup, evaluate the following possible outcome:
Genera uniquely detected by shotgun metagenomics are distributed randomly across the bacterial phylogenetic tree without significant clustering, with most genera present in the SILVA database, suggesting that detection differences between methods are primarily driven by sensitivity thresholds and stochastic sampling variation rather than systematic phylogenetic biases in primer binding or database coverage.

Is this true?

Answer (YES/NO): NO